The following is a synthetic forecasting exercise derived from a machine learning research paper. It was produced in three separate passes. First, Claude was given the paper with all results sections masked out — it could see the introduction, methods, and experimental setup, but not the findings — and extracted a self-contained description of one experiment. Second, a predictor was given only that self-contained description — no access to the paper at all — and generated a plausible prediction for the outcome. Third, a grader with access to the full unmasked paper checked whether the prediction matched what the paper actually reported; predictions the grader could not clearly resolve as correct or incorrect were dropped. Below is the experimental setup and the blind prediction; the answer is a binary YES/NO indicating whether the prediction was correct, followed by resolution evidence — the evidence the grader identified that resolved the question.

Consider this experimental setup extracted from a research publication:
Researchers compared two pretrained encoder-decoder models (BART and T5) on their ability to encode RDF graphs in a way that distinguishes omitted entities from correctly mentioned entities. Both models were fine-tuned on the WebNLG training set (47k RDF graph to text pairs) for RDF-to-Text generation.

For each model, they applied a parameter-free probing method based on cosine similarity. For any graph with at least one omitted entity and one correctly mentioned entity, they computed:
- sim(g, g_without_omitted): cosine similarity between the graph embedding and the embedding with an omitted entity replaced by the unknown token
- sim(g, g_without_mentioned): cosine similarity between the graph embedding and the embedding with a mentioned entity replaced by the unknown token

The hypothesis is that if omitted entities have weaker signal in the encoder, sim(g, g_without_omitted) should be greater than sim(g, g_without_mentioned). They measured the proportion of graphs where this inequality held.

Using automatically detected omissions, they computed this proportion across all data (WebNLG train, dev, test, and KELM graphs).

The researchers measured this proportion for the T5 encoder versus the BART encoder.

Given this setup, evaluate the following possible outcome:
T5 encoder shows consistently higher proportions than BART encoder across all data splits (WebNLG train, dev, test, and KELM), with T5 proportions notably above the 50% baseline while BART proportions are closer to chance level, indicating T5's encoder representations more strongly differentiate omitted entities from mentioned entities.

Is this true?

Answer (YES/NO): NO